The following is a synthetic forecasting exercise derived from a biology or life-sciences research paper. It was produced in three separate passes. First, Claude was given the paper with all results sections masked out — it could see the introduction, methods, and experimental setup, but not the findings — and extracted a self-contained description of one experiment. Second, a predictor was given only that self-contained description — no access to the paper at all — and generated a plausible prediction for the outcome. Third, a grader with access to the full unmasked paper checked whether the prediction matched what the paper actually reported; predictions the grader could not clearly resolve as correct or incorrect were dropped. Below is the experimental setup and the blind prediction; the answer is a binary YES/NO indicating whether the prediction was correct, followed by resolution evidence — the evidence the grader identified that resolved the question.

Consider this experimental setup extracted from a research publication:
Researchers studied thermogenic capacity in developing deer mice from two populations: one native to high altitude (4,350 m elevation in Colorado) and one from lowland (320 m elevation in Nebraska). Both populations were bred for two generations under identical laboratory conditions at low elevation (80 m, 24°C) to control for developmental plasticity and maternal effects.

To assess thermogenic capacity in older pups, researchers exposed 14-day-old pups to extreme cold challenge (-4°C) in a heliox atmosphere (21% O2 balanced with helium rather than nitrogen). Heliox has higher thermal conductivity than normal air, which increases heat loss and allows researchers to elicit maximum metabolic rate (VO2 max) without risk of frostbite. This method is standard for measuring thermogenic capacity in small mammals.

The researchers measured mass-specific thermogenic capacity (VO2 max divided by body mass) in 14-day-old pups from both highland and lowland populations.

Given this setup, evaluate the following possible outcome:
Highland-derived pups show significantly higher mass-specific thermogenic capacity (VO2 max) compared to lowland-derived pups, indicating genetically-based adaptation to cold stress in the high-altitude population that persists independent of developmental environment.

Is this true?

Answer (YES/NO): NO